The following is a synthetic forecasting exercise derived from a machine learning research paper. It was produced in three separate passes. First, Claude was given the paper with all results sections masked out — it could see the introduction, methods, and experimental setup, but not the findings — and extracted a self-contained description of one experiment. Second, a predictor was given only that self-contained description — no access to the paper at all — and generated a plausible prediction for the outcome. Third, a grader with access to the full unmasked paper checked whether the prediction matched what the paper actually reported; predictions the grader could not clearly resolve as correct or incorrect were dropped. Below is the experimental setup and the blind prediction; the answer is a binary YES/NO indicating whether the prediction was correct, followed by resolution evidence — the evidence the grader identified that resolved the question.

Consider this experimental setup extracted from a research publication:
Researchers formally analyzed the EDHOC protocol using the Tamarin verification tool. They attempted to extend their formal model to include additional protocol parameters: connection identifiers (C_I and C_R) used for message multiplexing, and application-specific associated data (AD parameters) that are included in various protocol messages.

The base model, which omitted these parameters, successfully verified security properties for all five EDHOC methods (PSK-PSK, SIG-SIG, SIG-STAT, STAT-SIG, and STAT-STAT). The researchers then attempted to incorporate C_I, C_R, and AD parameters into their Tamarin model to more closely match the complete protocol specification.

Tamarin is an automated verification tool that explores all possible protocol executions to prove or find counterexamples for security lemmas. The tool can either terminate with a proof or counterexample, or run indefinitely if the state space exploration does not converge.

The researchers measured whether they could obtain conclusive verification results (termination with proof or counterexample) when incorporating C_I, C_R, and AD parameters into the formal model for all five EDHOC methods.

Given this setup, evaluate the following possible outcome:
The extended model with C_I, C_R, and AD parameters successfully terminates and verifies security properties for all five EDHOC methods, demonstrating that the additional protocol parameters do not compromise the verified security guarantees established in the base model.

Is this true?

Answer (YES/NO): NO